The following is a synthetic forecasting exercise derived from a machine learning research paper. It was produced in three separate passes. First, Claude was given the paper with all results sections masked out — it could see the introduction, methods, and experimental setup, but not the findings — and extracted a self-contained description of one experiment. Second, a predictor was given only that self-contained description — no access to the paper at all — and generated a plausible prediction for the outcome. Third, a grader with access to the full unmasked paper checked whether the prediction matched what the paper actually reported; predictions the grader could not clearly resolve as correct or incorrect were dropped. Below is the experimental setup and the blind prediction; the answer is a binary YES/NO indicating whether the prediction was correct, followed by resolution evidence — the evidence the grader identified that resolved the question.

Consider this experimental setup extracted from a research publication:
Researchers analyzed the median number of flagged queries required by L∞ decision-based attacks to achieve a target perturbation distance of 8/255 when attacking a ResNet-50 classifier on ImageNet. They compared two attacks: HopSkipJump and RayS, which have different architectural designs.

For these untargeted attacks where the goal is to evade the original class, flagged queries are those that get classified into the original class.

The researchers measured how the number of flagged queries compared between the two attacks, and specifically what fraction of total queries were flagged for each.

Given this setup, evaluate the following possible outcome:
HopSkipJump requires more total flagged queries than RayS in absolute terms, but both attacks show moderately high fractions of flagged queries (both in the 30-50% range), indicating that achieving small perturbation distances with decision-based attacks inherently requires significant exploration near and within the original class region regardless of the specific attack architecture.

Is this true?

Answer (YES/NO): NO